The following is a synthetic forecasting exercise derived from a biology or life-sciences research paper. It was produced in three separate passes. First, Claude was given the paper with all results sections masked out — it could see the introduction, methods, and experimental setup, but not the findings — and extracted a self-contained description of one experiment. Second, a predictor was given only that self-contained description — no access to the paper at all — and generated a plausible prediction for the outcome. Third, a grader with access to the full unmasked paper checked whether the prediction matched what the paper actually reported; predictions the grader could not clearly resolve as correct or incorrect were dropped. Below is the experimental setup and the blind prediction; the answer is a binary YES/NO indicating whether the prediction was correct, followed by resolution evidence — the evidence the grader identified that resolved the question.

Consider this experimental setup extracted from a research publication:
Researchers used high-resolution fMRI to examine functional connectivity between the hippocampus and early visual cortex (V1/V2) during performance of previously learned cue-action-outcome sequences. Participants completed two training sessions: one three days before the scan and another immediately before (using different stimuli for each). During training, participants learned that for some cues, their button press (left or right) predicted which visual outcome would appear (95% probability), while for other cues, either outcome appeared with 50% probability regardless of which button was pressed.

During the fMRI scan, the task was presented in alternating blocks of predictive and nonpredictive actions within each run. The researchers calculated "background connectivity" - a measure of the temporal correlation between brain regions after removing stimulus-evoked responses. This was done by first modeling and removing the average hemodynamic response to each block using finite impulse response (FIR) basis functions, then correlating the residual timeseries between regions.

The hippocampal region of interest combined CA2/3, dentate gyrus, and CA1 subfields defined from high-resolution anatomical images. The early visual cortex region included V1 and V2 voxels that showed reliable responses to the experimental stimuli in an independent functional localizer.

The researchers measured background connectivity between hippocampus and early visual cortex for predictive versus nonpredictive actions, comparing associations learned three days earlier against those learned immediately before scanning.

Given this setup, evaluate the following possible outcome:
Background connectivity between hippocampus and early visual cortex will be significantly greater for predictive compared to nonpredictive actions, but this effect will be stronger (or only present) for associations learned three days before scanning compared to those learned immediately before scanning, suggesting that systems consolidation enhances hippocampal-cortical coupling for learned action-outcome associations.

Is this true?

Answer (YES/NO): YES